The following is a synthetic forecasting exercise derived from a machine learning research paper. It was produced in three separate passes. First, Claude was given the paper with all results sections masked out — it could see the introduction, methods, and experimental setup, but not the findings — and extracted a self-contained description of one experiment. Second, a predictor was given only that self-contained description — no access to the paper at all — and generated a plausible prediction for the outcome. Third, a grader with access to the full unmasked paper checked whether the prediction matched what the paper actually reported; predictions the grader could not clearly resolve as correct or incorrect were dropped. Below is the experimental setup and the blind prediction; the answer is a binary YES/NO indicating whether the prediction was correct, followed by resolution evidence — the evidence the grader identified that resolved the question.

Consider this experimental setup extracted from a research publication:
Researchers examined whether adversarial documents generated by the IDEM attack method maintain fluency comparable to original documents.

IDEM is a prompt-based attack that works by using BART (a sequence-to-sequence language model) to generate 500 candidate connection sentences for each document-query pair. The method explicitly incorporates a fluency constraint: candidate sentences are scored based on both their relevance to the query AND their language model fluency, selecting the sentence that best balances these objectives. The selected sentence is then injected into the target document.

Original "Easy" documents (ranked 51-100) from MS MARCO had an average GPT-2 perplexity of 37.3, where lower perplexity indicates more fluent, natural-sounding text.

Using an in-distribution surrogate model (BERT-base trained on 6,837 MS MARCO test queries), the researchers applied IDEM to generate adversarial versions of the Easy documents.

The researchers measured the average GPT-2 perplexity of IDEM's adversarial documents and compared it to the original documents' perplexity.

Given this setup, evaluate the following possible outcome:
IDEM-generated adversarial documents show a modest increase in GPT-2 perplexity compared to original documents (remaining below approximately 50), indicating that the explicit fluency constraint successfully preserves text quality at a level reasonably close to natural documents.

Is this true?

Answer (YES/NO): NO